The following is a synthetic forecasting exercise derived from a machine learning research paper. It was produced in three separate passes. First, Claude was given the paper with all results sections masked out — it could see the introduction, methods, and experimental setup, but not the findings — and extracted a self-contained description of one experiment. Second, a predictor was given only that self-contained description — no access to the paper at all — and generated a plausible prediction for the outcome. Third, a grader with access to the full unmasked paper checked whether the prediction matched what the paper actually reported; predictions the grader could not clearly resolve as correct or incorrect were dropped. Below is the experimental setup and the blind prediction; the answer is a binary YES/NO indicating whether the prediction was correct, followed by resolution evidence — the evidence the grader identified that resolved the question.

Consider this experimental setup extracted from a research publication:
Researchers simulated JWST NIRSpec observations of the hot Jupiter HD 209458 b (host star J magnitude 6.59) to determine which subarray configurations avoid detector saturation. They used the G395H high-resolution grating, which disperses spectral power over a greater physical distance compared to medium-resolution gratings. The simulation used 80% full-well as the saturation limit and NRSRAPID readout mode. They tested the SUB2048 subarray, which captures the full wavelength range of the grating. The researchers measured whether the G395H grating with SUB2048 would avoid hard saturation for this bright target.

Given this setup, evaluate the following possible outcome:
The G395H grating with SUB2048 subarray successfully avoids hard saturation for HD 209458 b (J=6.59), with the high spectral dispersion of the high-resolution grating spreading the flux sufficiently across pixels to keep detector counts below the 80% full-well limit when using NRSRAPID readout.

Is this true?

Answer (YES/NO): YES